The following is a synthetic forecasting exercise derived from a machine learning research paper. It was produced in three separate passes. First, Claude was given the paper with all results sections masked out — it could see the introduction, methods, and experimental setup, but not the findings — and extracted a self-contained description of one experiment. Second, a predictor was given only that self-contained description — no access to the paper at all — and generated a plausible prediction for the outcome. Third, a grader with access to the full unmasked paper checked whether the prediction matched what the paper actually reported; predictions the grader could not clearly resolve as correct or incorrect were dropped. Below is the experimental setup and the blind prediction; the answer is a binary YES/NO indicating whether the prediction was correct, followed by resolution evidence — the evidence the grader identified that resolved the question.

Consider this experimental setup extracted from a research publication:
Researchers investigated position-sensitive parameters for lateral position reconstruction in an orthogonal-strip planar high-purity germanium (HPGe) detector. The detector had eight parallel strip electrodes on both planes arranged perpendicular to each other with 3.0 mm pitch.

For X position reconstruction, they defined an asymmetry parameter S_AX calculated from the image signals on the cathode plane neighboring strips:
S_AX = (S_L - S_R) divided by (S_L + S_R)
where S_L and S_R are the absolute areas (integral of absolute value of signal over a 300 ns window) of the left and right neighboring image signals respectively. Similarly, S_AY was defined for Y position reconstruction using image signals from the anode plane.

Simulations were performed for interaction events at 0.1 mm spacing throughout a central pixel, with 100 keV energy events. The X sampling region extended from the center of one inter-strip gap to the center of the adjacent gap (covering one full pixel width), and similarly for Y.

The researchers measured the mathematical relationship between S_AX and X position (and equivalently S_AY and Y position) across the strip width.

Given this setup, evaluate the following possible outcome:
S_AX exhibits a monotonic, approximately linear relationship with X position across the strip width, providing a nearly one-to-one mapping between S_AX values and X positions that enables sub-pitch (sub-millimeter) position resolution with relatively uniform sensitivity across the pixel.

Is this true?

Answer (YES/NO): YES